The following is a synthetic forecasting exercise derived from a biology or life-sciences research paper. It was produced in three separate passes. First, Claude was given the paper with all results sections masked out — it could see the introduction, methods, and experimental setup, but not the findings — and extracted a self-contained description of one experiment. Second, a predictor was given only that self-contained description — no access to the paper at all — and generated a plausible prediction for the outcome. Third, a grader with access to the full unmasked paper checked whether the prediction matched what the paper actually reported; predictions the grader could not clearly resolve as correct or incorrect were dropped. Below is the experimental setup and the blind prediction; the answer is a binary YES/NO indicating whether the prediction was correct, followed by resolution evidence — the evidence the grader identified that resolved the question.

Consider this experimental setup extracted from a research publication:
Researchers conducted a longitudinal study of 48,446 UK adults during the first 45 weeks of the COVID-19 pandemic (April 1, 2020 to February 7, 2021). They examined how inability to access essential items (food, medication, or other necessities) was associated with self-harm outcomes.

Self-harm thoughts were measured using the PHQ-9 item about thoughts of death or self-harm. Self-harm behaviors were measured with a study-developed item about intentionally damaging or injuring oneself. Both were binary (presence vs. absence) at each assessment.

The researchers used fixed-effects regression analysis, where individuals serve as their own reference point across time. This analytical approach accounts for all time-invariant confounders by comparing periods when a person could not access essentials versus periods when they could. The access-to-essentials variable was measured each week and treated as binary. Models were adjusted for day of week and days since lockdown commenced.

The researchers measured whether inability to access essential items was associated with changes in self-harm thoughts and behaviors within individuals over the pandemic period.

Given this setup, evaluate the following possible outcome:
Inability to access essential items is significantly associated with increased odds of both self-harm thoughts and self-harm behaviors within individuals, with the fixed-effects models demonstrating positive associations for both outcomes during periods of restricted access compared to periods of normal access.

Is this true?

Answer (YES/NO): YES